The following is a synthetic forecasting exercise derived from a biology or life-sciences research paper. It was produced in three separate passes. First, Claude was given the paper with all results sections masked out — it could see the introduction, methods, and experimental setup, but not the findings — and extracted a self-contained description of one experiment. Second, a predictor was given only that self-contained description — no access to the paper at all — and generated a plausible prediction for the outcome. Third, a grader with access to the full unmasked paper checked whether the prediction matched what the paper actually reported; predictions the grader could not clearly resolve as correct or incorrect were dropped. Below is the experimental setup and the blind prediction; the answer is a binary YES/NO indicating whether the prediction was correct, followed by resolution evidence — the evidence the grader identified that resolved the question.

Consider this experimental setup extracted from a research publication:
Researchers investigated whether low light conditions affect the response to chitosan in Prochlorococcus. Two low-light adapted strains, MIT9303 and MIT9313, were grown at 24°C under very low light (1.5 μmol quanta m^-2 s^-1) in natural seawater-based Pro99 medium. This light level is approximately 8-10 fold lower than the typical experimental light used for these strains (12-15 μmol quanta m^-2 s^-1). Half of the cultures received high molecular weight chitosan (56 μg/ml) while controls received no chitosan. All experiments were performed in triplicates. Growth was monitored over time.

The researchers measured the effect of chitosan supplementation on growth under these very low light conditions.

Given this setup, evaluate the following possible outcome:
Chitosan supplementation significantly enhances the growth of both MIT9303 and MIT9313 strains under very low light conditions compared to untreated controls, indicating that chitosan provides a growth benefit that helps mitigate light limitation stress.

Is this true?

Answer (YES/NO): YES